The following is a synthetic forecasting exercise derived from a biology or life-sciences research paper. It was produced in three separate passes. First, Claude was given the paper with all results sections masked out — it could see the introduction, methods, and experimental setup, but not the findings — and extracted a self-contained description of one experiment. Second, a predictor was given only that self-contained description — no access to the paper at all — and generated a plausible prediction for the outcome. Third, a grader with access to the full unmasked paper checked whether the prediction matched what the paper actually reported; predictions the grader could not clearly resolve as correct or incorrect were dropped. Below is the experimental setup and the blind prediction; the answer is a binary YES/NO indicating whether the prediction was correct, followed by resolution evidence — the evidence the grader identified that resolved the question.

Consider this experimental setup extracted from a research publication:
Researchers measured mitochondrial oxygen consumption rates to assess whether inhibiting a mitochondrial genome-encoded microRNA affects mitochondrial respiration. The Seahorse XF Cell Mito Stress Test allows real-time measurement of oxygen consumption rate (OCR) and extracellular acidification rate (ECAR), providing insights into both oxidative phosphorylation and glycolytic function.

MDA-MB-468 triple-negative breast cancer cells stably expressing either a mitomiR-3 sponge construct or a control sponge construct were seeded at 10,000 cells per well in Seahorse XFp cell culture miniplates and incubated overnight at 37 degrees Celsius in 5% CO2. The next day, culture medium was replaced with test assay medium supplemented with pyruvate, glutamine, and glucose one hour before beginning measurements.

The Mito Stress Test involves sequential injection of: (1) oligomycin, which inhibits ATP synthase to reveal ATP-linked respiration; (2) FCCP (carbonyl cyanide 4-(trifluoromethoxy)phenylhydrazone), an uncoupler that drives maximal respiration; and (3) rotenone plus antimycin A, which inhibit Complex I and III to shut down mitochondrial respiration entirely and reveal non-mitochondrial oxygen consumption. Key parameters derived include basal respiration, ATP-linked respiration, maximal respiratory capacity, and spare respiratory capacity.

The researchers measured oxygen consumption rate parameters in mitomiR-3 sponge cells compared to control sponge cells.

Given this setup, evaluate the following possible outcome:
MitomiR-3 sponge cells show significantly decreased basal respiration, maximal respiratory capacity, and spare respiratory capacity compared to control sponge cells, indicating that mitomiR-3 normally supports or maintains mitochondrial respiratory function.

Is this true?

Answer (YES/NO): YES